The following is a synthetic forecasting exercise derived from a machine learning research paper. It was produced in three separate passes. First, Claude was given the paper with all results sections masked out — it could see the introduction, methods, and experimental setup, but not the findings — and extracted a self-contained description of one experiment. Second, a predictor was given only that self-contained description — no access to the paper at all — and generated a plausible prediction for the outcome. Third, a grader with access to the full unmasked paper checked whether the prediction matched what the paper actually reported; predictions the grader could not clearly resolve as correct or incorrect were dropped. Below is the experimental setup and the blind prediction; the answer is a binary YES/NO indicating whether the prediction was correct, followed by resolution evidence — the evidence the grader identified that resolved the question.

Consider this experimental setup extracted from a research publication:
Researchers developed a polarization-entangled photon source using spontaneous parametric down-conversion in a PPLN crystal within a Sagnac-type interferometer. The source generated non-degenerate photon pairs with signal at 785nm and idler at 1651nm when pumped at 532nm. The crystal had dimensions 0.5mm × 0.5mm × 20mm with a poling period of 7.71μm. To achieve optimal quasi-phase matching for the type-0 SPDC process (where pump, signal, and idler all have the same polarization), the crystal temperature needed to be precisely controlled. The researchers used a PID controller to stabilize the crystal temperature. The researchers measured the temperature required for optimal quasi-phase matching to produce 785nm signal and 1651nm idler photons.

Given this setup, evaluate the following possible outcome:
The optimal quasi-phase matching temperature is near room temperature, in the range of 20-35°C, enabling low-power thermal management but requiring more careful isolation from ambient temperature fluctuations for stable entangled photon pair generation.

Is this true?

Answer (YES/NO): NO